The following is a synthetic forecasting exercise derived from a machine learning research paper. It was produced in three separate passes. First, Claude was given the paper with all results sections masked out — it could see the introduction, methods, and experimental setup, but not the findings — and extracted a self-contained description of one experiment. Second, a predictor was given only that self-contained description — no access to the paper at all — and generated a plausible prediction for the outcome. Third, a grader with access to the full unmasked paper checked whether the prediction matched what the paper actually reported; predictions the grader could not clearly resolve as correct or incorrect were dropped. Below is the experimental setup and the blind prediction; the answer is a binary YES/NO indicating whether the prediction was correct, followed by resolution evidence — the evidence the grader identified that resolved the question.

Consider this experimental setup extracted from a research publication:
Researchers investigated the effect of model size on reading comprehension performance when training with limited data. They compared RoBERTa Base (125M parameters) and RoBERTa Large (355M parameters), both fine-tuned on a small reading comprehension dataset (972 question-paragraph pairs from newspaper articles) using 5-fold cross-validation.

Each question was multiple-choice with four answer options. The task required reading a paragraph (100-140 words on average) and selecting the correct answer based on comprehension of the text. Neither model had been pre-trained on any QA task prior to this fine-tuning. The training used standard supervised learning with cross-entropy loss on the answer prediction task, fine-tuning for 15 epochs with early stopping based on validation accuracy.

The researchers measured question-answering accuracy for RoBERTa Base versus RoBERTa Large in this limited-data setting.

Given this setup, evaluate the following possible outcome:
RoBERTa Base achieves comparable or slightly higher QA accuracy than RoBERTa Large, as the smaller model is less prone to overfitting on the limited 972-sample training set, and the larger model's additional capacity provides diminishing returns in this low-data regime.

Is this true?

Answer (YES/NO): NO